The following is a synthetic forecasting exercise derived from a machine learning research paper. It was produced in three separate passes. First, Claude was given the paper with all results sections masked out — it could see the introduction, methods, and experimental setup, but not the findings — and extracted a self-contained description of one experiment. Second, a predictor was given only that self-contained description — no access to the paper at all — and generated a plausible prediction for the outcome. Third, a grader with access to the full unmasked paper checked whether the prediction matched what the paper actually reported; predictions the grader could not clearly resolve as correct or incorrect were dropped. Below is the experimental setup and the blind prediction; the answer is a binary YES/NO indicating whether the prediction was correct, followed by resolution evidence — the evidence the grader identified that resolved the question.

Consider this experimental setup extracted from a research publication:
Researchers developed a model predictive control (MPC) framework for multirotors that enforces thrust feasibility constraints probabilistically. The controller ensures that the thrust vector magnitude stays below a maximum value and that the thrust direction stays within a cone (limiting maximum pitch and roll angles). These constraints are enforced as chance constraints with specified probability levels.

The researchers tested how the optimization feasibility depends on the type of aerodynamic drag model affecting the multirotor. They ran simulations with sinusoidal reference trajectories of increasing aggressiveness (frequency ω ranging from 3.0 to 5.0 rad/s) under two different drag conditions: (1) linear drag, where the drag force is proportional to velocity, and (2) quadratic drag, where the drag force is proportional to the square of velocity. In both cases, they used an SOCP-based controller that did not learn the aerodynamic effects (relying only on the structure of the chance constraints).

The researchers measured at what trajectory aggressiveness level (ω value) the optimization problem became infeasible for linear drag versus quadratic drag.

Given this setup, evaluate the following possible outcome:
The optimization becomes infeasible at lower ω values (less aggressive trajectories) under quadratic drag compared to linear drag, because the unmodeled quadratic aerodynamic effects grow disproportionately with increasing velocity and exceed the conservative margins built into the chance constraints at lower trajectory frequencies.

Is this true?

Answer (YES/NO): NO